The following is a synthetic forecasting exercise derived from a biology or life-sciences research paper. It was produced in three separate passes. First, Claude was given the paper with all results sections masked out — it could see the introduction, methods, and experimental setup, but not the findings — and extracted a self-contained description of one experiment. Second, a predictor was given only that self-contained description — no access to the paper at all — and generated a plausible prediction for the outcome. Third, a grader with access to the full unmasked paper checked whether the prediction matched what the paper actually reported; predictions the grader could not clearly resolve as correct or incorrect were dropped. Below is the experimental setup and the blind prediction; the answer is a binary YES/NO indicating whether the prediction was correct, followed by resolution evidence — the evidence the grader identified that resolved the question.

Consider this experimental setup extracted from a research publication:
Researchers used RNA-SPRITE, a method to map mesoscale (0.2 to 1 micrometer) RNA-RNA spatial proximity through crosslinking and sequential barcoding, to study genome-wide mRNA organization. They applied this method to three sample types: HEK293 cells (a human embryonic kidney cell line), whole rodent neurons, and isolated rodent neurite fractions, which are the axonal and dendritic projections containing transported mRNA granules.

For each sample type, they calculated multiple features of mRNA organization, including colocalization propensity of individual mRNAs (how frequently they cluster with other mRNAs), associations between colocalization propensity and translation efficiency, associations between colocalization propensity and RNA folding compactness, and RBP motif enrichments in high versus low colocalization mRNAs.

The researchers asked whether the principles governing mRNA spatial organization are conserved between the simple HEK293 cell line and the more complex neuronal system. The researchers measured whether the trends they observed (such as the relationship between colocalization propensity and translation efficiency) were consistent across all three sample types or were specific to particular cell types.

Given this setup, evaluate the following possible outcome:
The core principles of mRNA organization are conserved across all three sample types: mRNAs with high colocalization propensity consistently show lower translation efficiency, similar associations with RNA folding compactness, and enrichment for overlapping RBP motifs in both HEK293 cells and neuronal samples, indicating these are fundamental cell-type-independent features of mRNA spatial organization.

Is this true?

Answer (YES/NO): YES